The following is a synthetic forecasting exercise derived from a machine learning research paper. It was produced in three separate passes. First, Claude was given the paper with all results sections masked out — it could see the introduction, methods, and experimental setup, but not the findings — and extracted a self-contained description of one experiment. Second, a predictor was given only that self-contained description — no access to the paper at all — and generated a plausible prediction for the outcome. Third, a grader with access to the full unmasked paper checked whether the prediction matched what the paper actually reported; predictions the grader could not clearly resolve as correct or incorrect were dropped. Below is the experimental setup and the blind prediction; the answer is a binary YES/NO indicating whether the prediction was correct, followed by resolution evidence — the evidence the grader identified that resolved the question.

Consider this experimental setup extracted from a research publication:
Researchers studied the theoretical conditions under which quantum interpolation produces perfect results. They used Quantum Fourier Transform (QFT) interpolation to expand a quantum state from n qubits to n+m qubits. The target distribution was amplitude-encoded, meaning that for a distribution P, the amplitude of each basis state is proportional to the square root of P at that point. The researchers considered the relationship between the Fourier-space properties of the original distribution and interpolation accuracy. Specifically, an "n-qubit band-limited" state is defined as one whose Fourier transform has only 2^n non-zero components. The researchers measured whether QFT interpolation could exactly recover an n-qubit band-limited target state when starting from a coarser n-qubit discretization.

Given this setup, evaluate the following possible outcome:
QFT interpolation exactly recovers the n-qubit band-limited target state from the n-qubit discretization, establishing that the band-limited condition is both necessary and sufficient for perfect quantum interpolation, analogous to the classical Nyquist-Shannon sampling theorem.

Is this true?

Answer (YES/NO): YES